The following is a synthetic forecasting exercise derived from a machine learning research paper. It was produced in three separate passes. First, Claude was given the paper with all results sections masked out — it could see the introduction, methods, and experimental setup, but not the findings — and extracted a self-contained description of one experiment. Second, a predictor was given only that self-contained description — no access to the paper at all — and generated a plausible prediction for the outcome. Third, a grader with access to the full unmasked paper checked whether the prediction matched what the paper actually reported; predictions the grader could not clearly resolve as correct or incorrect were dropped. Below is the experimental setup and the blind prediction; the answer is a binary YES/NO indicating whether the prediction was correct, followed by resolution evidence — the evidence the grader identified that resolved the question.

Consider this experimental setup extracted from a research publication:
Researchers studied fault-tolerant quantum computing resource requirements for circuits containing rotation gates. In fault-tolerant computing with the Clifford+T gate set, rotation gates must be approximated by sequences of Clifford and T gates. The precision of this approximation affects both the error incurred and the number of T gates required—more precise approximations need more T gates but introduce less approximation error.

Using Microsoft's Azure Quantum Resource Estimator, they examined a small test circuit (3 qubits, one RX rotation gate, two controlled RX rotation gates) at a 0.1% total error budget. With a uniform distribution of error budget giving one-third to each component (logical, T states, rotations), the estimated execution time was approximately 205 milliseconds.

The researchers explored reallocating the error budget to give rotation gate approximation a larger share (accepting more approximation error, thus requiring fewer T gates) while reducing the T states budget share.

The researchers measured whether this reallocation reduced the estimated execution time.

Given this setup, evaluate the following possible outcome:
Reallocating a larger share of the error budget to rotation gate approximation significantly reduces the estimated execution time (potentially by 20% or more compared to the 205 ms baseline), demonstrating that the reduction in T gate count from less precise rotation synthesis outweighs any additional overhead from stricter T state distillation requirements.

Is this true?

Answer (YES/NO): NO